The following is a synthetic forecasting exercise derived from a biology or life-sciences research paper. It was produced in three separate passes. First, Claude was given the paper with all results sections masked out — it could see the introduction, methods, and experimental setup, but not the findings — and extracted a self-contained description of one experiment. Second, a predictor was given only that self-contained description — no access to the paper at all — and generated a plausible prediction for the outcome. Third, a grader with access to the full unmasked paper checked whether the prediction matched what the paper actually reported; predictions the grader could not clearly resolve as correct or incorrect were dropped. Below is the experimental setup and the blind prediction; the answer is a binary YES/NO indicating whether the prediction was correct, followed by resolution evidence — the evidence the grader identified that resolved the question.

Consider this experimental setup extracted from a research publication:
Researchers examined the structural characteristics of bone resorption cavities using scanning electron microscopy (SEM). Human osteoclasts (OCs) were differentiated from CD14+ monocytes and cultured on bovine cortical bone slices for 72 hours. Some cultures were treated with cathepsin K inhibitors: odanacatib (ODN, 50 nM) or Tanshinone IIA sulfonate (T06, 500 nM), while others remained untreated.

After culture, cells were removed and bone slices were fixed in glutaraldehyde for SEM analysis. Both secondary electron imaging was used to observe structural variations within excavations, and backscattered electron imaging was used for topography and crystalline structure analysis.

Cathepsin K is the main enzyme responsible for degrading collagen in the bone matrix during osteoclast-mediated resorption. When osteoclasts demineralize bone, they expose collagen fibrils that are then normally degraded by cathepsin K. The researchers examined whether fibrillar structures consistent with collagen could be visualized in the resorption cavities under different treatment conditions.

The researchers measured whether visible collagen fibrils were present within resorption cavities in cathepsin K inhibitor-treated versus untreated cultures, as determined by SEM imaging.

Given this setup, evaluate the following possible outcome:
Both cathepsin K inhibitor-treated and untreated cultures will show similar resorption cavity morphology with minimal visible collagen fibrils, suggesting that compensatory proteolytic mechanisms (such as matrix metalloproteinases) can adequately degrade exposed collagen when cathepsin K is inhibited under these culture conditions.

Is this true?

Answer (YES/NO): NO